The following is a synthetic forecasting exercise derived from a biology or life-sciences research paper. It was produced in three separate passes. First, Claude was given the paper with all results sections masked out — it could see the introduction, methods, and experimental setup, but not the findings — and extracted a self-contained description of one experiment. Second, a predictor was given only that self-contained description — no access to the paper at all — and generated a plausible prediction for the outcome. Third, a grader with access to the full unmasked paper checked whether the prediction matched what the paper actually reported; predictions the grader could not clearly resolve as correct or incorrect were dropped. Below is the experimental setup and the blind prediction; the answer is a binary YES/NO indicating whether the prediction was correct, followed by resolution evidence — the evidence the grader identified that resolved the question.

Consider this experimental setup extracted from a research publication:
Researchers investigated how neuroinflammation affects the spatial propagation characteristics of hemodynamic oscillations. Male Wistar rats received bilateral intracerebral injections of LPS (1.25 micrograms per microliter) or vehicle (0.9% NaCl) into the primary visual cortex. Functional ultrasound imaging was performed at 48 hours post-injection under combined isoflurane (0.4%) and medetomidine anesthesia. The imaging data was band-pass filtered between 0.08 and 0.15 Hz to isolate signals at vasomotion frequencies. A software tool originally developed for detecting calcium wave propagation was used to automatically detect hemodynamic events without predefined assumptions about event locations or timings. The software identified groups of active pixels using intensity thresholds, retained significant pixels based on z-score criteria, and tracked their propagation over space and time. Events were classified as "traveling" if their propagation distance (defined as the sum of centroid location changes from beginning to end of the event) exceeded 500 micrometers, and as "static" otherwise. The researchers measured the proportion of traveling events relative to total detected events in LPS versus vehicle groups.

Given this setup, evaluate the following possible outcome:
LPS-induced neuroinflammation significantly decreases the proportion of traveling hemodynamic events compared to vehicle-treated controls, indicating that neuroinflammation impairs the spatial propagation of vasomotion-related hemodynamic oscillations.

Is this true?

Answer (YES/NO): NO